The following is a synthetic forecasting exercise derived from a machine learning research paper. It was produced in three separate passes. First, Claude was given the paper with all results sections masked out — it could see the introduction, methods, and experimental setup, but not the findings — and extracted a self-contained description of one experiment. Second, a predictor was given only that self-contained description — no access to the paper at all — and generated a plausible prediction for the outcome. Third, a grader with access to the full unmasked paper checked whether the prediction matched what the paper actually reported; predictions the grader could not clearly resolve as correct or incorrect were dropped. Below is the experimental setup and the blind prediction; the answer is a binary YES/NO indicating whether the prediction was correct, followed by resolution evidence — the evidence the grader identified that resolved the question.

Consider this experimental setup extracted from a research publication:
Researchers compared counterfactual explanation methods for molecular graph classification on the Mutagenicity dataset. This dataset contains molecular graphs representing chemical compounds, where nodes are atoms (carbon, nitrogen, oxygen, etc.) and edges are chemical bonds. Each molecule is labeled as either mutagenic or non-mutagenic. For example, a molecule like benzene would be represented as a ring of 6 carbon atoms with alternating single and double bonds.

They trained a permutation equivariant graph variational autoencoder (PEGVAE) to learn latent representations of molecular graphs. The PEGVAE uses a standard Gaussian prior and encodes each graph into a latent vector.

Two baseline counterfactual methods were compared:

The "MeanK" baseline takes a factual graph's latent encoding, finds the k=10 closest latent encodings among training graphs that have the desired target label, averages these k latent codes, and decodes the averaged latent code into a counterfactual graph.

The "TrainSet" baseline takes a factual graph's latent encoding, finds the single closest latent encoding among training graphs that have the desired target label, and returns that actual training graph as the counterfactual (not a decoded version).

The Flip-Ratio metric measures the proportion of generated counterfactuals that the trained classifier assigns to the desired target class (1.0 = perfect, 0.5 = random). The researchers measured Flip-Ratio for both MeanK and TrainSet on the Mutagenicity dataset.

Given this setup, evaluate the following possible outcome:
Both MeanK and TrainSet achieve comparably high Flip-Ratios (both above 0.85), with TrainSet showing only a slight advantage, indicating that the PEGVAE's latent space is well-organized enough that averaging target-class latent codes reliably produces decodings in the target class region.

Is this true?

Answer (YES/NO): NO